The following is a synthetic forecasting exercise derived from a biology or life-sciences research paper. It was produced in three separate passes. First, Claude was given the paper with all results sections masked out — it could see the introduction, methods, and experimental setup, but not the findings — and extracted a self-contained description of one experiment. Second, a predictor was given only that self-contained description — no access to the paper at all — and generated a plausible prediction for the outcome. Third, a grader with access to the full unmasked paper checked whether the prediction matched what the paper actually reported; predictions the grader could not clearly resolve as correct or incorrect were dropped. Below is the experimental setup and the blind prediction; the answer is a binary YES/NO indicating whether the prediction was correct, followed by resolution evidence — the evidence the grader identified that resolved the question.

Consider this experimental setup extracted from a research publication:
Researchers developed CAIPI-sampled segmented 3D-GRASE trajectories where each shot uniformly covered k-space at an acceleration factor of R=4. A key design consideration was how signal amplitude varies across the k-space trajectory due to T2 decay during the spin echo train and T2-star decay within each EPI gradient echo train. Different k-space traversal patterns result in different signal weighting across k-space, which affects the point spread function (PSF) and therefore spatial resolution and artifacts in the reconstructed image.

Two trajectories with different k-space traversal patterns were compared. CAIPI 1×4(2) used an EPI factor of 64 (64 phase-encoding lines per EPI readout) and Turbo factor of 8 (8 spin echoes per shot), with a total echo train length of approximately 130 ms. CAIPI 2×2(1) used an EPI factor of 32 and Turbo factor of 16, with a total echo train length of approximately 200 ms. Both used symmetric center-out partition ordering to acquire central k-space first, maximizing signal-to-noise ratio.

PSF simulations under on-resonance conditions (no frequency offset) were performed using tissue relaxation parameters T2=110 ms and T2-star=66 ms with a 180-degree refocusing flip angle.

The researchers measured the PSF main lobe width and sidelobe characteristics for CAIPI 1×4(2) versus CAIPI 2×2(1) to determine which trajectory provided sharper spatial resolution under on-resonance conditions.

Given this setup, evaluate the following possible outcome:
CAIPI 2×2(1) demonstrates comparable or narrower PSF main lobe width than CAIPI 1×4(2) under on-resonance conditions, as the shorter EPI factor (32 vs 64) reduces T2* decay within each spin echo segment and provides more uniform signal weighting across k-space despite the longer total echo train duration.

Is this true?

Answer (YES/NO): NO